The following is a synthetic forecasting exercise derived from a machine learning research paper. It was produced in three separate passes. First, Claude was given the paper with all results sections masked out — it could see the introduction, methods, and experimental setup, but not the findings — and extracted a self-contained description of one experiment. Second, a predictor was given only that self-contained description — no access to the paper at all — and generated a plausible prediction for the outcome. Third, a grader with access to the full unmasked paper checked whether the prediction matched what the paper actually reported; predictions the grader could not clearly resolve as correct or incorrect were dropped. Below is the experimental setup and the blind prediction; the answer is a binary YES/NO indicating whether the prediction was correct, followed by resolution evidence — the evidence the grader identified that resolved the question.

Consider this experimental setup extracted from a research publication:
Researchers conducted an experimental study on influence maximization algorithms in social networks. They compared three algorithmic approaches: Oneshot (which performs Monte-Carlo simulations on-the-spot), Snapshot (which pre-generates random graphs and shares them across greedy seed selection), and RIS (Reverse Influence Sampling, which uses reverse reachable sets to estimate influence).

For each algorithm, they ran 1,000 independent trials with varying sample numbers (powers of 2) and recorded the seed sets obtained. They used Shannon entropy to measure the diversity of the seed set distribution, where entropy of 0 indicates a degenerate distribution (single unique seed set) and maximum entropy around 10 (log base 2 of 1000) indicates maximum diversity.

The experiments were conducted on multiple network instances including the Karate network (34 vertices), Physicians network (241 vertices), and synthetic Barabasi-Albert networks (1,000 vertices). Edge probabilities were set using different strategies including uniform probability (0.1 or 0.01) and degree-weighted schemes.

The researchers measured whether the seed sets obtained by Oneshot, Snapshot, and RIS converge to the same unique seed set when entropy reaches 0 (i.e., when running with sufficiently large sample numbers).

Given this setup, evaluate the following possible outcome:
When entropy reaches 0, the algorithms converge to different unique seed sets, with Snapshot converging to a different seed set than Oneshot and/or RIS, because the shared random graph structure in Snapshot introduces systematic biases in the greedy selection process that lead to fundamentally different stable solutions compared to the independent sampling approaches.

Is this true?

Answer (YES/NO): NO